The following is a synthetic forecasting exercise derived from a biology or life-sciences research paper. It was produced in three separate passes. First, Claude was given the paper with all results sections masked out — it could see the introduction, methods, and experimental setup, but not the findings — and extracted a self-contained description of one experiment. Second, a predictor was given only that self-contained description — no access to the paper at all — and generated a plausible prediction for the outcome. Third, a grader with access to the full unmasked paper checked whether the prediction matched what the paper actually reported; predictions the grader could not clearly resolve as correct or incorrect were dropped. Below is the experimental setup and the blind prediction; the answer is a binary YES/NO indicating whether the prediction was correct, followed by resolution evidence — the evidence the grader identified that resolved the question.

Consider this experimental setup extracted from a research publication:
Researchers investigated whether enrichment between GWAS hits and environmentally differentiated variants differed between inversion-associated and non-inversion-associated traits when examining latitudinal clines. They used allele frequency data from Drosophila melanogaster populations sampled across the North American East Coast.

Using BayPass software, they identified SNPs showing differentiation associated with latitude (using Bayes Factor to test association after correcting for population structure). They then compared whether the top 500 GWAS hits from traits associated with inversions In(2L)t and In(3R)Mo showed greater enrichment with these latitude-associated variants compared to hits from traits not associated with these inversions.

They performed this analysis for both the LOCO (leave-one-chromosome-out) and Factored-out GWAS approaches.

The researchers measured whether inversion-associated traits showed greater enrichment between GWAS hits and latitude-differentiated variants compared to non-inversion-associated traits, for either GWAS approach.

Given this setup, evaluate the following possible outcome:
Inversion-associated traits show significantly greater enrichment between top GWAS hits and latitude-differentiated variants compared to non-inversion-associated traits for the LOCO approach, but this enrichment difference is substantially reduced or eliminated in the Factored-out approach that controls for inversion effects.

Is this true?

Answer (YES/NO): NO